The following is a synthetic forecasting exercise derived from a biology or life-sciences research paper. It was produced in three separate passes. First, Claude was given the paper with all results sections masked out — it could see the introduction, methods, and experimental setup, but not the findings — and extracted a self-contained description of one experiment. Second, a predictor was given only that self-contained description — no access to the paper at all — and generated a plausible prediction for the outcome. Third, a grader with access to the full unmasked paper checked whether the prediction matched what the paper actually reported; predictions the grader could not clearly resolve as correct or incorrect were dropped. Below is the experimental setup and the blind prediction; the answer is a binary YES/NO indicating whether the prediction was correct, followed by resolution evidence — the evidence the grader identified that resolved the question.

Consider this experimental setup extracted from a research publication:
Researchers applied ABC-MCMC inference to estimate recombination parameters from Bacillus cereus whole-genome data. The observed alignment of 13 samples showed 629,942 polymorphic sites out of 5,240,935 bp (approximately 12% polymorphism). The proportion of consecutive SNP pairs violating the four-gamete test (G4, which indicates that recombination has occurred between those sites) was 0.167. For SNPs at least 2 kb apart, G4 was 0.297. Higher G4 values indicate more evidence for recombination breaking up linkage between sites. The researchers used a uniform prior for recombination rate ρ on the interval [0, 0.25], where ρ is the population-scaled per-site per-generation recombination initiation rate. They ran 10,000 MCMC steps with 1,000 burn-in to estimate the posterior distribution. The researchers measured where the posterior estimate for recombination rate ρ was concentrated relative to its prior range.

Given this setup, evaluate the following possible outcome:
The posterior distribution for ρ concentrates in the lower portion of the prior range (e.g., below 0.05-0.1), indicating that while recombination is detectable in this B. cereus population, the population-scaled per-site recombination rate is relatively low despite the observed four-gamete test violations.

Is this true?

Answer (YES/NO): YES